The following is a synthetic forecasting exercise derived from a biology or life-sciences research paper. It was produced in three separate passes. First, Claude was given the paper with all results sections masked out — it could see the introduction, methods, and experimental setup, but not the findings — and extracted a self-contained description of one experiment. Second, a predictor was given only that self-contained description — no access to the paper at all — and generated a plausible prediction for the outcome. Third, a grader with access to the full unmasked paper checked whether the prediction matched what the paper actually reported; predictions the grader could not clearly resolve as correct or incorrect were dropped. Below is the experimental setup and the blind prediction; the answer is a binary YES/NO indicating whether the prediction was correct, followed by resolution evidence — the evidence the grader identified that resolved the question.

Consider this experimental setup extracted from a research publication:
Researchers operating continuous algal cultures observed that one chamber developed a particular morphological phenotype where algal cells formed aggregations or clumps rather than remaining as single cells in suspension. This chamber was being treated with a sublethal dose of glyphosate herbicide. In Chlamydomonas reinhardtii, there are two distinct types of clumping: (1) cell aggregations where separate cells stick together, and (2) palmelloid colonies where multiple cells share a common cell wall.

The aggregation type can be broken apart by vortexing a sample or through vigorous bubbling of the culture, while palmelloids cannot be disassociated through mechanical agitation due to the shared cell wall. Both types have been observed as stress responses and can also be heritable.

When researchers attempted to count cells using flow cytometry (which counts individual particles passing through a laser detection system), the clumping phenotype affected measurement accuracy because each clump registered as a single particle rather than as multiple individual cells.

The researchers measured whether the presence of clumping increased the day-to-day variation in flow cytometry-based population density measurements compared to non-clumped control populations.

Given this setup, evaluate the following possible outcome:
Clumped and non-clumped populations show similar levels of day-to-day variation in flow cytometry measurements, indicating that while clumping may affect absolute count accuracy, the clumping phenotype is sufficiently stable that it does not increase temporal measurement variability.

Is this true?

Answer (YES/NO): NO